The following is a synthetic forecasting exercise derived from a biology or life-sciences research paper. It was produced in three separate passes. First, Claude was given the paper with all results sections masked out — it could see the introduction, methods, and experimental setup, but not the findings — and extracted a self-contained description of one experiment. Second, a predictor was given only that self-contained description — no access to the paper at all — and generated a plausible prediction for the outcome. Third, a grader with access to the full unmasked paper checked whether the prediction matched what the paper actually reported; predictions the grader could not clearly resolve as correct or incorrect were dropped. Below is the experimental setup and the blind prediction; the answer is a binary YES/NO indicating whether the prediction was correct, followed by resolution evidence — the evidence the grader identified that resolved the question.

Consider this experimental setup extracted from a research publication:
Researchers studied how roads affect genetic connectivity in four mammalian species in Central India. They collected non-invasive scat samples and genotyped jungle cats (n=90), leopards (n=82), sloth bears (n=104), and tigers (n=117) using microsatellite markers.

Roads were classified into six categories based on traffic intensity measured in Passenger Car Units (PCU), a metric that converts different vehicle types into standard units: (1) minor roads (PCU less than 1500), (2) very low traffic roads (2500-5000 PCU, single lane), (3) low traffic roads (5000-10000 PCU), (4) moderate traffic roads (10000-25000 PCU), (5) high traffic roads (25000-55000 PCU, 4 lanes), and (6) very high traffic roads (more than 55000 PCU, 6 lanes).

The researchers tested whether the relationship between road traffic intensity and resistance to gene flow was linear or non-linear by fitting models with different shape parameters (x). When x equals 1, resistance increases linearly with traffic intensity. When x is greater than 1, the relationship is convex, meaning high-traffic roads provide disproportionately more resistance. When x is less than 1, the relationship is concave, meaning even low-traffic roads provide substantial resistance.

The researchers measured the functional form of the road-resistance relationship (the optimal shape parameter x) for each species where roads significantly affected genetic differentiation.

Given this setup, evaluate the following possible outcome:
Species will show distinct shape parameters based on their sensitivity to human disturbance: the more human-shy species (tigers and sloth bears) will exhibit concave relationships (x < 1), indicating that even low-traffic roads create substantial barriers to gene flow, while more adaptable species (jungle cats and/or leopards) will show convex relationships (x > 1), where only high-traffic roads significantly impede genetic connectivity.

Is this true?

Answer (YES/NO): NO